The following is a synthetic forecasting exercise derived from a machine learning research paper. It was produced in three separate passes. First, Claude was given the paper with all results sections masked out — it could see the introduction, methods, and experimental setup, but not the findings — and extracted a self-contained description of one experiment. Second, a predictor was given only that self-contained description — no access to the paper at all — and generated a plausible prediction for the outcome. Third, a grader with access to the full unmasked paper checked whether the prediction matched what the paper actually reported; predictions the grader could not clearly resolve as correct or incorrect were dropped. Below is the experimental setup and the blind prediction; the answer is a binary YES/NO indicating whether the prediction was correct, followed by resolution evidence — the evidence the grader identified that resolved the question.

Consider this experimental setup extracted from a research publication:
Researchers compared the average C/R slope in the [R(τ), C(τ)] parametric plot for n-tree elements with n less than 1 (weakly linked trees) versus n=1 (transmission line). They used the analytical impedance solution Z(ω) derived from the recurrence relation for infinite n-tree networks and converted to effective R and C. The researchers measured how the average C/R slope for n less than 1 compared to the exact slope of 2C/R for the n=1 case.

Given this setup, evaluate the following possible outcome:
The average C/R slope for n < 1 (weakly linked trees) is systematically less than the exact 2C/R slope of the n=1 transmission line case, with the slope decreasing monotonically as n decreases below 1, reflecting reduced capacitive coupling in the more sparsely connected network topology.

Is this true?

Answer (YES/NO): NO